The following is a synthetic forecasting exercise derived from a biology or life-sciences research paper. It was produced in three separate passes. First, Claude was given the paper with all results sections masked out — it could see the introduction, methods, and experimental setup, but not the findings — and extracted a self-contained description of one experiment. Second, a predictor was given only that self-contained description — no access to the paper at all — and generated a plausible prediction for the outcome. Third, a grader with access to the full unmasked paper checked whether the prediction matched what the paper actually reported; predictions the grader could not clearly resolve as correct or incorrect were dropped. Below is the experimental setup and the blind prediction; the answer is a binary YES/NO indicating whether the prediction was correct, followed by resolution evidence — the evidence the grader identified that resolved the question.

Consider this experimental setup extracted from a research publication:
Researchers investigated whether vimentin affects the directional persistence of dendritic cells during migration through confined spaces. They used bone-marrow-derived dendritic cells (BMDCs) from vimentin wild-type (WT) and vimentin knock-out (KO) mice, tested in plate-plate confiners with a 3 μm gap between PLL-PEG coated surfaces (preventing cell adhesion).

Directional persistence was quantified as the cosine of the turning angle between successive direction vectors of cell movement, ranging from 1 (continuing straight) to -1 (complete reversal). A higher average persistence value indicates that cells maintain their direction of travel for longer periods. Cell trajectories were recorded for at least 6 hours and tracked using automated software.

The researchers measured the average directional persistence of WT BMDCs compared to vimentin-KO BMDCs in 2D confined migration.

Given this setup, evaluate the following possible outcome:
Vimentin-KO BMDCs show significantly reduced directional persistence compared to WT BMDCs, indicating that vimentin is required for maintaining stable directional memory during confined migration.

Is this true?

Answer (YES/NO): NO